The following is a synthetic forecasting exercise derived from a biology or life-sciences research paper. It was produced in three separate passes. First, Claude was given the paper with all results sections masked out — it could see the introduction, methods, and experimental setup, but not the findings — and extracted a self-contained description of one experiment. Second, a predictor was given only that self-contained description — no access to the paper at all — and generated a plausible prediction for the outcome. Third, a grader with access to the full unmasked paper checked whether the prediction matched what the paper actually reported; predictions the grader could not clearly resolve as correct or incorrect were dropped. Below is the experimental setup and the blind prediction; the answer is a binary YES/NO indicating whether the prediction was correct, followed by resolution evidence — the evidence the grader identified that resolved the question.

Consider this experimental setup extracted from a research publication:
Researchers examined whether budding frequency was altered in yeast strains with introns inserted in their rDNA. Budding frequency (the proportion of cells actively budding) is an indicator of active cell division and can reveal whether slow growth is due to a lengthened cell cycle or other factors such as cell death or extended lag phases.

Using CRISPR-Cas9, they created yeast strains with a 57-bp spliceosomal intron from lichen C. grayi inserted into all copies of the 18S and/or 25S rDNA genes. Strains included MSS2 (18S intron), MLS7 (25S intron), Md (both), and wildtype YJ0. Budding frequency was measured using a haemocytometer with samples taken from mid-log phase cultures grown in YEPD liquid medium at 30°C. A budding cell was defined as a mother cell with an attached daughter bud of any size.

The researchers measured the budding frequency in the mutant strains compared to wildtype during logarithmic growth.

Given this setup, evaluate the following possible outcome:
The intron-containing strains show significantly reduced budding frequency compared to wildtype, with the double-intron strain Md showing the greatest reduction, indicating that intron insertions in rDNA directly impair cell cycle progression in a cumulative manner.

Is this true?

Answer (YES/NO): NO